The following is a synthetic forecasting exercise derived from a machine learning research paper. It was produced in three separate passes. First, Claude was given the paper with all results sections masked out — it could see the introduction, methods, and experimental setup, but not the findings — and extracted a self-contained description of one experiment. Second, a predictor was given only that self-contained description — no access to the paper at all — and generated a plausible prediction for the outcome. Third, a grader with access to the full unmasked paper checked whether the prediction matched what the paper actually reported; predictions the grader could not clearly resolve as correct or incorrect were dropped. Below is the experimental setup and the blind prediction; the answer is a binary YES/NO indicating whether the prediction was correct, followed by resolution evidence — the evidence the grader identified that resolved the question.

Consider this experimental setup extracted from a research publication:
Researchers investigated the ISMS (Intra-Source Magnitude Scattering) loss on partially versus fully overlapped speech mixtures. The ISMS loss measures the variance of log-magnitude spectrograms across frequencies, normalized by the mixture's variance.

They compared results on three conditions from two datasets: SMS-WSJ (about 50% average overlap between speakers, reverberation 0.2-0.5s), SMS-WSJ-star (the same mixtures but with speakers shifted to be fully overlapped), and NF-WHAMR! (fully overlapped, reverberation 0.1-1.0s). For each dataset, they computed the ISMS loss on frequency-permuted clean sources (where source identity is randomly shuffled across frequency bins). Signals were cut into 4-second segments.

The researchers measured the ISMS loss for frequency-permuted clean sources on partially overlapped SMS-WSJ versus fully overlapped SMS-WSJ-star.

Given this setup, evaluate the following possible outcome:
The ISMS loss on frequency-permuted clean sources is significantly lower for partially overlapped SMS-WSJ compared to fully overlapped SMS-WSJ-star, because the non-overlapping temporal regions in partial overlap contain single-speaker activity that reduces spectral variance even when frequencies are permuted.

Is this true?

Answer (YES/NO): NO